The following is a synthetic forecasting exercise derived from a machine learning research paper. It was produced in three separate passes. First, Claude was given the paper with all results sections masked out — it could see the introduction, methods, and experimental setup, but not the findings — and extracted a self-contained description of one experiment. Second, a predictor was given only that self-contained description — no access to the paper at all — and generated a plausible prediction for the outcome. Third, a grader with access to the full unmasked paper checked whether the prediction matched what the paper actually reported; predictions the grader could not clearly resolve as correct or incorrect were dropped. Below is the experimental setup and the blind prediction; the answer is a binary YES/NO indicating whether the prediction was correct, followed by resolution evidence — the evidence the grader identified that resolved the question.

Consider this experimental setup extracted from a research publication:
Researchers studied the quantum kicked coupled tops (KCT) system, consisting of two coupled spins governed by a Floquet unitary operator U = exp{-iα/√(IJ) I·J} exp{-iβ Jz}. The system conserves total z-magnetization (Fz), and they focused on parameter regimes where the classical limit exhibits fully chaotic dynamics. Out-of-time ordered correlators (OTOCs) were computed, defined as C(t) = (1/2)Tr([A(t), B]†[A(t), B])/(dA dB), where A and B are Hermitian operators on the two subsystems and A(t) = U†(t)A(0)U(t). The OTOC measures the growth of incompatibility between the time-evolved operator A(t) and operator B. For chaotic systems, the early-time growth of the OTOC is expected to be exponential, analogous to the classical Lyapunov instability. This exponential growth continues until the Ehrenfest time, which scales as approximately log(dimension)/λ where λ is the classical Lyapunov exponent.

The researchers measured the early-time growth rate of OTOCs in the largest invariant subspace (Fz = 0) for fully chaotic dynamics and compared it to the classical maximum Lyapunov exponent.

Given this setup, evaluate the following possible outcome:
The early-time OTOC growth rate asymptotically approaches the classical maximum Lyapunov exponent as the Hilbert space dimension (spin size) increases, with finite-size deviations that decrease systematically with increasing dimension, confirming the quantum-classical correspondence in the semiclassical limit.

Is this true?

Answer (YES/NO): NO